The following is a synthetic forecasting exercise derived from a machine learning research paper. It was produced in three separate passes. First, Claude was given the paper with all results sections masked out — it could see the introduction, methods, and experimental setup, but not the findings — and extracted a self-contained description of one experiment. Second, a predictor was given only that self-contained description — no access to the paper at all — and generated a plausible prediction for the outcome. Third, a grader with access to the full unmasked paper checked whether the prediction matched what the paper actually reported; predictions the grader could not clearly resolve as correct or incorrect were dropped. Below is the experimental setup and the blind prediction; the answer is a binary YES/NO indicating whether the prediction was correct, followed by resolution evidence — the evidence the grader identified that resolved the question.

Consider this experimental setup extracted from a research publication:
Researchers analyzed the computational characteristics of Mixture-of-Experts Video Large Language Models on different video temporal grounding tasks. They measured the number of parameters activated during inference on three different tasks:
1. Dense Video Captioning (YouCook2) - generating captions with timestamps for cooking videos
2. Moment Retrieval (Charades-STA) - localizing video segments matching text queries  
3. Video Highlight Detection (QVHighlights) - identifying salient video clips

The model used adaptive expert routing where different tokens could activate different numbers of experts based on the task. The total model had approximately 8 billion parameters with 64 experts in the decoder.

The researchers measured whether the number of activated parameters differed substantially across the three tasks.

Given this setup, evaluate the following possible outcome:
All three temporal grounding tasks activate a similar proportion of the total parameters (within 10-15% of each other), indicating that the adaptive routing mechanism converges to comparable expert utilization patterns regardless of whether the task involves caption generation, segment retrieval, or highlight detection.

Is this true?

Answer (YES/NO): NO